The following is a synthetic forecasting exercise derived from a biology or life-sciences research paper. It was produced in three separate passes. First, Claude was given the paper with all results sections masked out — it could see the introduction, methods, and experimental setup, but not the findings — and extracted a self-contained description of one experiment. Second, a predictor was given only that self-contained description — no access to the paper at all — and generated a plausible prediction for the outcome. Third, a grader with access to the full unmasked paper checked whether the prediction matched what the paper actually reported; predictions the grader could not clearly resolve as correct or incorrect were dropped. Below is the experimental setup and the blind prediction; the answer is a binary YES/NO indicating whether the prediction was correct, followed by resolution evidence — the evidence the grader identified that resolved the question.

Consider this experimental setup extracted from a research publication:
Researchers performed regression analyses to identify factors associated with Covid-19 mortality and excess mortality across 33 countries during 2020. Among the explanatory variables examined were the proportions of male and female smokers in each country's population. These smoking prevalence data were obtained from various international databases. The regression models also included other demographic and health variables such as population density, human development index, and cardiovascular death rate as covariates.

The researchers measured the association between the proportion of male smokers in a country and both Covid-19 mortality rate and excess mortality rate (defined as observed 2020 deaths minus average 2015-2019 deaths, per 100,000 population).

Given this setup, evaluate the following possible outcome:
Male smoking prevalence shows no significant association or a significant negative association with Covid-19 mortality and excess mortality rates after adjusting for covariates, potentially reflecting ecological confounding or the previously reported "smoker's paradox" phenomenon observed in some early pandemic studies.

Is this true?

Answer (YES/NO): YES